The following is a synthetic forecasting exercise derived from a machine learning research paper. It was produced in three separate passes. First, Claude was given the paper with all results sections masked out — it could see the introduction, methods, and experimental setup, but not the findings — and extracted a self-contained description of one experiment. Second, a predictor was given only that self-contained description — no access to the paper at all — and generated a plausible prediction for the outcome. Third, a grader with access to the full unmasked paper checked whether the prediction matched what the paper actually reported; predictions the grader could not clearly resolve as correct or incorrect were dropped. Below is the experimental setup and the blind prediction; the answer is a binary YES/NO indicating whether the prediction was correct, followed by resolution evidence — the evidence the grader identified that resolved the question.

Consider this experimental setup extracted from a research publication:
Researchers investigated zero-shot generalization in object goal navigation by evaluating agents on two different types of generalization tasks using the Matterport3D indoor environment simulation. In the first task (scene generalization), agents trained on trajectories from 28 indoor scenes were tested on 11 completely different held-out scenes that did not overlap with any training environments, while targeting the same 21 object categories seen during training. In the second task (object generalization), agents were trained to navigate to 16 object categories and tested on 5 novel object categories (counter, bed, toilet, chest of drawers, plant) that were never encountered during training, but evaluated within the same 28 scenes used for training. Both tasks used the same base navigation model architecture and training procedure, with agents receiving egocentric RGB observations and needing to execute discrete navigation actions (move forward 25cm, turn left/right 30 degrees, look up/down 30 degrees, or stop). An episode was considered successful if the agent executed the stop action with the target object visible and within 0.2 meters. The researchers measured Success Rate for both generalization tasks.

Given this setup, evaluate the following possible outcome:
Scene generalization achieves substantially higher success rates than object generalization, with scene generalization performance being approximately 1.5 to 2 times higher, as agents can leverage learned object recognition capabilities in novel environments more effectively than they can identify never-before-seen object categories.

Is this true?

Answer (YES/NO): NO